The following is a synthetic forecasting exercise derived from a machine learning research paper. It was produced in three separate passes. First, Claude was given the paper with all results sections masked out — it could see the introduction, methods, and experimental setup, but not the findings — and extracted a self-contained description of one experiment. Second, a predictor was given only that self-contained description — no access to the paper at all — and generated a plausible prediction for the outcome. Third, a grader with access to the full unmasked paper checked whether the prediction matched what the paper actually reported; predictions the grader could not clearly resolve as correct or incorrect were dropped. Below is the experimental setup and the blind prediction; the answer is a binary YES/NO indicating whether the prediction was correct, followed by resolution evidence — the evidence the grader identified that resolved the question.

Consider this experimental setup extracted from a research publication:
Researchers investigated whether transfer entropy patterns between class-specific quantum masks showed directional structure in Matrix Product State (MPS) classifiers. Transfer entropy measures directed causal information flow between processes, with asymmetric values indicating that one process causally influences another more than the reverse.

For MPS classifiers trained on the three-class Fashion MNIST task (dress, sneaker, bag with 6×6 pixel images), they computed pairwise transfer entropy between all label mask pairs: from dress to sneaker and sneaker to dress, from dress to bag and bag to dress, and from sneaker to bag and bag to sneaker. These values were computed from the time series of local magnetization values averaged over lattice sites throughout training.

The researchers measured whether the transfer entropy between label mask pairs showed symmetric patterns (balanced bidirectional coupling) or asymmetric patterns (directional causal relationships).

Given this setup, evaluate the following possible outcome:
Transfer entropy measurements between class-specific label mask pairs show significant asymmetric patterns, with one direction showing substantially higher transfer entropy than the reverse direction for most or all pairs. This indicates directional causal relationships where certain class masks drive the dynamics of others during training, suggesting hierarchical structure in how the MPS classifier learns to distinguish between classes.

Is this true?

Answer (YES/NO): YES